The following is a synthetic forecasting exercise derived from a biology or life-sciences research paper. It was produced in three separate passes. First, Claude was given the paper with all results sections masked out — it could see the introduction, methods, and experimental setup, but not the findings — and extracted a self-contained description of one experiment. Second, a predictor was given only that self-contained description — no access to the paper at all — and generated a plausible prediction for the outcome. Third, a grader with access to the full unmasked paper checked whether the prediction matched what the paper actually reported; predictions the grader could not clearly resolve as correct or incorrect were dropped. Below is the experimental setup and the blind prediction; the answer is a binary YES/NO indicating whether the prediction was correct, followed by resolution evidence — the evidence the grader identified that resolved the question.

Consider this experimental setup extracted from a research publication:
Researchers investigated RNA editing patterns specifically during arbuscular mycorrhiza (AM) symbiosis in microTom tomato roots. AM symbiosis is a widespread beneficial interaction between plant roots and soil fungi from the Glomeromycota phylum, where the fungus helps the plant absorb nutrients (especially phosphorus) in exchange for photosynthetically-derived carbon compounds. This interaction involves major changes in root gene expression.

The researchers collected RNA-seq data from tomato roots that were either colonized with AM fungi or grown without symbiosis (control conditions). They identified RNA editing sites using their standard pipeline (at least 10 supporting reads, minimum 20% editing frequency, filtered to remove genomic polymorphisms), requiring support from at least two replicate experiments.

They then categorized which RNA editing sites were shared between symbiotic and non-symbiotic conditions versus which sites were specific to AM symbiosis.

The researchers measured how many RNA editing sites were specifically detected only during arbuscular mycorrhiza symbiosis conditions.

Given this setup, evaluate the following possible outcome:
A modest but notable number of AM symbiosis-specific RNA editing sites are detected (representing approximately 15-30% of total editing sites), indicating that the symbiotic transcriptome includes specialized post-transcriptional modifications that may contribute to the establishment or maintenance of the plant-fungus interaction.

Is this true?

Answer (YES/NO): NO